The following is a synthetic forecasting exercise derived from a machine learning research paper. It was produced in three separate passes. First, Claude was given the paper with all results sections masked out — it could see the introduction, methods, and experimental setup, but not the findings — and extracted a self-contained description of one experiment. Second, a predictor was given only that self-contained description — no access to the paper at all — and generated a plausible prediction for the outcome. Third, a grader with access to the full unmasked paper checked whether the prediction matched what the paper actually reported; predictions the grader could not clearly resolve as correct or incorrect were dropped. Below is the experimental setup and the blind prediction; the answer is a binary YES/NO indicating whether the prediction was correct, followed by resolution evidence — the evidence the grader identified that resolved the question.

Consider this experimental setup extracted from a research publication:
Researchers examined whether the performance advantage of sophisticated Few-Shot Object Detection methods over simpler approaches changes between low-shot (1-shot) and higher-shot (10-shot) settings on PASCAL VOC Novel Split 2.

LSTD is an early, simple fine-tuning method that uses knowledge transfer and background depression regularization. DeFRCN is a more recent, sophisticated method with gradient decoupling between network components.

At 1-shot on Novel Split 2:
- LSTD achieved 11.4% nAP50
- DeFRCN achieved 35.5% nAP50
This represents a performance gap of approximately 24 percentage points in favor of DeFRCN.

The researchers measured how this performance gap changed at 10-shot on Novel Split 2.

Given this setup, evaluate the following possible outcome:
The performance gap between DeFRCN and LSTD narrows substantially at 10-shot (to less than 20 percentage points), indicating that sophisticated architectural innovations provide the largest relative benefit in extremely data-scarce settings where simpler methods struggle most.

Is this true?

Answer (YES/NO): YES